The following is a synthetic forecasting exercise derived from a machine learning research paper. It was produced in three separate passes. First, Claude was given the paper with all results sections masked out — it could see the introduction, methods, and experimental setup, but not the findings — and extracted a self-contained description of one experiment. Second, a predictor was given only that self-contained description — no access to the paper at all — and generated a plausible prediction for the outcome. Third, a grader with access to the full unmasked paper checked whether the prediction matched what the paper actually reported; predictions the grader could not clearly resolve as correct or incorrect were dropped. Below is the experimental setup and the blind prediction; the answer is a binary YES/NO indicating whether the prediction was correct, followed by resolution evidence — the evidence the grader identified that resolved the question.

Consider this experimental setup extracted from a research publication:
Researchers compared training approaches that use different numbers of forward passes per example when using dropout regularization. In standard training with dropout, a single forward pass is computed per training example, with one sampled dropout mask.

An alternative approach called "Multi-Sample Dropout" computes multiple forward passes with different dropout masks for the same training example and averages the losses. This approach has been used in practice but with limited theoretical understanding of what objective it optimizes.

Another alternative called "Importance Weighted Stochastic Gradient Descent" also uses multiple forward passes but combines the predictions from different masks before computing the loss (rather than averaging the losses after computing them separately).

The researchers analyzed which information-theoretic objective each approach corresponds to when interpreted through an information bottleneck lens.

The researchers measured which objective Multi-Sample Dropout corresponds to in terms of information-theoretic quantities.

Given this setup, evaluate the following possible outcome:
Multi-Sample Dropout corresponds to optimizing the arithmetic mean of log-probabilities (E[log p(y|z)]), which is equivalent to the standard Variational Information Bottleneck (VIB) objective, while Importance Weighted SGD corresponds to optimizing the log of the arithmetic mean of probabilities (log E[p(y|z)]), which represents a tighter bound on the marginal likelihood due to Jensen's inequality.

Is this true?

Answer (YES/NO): NO